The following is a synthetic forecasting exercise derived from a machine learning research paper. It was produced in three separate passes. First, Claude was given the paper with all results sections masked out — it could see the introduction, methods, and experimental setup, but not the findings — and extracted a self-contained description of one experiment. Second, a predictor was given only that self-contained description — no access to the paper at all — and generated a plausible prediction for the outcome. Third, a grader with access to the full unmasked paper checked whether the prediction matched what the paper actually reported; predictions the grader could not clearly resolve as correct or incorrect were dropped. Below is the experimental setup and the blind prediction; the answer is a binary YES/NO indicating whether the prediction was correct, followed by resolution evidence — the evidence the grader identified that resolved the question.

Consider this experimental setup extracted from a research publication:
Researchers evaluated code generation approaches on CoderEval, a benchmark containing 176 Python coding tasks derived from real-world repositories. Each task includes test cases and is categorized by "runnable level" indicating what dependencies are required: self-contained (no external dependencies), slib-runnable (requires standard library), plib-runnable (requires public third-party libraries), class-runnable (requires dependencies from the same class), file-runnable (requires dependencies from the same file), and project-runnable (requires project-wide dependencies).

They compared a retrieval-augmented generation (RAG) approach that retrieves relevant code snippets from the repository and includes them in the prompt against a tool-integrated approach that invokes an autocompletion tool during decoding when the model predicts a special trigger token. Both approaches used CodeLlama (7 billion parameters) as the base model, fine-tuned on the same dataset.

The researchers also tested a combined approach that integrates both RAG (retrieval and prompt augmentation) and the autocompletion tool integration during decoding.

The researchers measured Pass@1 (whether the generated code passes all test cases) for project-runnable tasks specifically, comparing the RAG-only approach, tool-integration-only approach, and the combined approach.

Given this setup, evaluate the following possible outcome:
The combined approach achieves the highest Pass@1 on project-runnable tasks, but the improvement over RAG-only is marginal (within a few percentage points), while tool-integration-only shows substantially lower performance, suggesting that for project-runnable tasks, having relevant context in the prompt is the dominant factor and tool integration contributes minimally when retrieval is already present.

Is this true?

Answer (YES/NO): NO